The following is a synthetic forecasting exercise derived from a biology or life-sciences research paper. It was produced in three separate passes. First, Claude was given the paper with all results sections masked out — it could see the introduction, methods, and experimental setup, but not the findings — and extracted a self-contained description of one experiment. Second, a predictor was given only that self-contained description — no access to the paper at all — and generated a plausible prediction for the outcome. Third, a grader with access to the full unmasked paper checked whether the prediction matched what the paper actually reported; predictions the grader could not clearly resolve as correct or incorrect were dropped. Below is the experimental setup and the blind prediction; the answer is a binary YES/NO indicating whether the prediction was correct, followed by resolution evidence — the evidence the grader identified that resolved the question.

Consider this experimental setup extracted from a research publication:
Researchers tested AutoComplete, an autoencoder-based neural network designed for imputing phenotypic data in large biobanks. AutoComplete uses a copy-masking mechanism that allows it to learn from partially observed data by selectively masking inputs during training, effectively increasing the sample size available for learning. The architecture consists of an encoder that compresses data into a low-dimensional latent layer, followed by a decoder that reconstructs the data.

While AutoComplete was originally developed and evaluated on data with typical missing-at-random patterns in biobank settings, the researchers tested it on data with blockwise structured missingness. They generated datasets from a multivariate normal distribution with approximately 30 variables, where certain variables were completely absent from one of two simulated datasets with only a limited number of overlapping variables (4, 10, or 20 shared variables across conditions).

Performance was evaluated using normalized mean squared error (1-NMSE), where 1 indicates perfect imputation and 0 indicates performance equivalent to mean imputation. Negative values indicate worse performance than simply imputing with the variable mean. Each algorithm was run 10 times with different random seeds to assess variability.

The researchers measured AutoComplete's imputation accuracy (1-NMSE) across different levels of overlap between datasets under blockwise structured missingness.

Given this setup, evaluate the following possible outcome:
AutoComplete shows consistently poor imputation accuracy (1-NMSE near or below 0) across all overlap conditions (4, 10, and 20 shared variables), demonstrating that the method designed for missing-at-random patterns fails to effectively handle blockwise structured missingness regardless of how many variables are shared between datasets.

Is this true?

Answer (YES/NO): YES